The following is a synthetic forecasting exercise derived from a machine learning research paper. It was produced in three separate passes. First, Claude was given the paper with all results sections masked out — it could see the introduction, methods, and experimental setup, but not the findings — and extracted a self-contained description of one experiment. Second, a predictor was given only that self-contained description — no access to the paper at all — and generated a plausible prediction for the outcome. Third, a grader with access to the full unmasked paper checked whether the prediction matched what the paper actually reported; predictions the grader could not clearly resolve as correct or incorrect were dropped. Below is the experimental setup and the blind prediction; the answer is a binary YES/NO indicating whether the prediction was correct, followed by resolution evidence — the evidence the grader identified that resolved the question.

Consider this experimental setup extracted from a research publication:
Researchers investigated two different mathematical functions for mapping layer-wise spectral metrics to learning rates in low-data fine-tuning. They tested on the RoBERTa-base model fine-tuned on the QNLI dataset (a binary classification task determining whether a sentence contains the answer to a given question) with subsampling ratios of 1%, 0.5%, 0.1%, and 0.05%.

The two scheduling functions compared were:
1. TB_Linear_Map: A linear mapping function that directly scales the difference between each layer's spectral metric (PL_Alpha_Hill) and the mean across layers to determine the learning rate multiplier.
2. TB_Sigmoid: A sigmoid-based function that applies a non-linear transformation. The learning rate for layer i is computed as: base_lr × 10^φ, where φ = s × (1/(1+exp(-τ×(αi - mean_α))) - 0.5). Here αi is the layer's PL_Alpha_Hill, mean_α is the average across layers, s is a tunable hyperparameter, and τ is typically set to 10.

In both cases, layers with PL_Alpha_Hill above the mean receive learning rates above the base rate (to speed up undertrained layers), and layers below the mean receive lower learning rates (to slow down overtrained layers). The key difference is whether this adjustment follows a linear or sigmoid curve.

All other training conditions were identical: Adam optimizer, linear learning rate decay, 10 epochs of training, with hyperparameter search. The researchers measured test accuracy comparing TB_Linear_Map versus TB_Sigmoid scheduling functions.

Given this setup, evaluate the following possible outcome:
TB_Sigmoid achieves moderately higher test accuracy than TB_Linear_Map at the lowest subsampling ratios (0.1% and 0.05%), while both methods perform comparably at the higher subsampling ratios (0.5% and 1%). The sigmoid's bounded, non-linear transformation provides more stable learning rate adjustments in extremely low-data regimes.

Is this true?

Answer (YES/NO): NO